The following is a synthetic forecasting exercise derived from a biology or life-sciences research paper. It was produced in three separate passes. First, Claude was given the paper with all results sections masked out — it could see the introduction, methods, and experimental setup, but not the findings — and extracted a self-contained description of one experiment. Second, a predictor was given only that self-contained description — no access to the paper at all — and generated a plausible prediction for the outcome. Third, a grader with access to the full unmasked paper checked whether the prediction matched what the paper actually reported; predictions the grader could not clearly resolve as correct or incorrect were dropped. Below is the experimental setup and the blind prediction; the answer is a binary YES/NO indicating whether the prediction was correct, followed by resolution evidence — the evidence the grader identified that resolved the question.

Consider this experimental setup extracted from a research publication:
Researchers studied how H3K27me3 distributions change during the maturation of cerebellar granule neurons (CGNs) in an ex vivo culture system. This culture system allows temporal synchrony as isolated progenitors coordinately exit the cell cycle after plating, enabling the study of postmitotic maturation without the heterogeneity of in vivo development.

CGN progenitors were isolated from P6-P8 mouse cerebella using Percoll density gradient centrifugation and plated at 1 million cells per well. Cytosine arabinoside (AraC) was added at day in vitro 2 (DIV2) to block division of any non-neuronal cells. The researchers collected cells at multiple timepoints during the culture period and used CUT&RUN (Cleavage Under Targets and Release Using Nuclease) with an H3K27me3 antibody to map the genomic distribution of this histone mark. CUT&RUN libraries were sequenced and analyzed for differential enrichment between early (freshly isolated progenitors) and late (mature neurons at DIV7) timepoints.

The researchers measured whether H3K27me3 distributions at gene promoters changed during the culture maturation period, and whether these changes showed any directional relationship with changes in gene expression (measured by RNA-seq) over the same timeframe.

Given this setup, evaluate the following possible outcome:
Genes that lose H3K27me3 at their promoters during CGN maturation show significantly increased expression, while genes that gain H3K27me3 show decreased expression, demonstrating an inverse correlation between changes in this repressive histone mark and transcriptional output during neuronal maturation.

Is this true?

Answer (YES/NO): YES